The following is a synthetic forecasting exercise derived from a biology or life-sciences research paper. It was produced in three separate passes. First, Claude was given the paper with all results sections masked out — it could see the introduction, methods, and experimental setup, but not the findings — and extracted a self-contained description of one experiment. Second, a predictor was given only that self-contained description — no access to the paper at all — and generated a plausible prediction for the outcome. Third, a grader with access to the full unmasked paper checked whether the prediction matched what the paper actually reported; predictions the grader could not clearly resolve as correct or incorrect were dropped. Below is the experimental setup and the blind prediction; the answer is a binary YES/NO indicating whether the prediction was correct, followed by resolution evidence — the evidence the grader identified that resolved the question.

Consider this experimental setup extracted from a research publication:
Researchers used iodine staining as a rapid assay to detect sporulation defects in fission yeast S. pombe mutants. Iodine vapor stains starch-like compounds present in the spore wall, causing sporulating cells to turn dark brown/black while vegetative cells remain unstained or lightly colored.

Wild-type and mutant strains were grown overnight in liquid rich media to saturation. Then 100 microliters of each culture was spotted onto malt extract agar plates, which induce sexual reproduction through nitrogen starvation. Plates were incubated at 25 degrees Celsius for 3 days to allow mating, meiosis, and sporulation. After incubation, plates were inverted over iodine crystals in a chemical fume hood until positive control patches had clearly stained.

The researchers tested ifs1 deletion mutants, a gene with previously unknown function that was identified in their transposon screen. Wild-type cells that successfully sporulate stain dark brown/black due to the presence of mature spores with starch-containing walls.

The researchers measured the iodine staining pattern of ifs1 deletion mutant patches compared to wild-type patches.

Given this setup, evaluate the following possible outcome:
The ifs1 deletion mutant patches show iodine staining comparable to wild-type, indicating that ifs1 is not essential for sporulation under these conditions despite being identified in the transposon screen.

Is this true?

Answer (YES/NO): NO